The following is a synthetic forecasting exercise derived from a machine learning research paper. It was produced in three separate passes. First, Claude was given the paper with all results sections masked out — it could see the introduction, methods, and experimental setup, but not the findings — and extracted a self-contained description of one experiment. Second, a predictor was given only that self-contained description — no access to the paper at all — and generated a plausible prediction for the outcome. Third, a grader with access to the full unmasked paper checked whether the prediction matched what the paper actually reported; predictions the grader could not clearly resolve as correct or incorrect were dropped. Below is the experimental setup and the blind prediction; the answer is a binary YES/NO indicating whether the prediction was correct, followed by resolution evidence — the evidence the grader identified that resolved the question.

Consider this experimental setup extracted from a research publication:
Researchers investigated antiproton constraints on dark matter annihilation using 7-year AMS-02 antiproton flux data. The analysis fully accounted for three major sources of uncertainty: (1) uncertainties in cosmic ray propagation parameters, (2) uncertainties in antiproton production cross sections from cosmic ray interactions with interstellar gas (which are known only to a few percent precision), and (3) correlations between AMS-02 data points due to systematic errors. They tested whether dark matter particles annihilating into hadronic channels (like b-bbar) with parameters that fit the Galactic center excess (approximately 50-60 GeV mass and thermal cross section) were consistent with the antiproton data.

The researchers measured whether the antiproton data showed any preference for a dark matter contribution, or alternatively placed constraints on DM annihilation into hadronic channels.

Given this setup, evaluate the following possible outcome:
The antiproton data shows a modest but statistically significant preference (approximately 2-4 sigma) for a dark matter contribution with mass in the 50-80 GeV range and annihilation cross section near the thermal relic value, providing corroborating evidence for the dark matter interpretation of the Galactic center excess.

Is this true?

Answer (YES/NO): NO